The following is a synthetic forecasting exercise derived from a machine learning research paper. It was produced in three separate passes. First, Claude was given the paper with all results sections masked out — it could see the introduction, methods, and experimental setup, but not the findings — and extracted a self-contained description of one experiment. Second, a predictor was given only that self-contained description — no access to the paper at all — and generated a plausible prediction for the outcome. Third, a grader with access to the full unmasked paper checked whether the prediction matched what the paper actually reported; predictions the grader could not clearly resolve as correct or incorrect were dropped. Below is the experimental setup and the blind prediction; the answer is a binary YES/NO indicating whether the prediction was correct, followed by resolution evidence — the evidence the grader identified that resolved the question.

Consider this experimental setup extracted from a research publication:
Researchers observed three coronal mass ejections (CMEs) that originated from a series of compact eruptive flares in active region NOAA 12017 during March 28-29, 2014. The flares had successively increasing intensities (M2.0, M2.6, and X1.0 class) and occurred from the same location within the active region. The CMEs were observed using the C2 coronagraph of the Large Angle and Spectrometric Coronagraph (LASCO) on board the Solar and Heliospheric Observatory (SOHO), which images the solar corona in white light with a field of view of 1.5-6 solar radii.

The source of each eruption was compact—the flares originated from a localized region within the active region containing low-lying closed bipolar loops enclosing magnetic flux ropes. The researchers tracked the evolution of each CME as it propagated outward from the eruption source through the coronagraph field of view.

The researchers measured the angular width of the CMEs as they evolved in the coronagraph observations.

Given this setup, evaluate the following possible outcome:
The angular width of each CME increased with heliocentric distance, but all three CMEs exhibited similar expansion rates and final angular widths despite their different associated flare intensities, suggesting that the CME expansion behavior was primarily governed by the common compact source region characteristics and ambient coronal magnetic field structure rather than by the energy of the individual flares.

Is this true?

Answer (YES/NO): NO